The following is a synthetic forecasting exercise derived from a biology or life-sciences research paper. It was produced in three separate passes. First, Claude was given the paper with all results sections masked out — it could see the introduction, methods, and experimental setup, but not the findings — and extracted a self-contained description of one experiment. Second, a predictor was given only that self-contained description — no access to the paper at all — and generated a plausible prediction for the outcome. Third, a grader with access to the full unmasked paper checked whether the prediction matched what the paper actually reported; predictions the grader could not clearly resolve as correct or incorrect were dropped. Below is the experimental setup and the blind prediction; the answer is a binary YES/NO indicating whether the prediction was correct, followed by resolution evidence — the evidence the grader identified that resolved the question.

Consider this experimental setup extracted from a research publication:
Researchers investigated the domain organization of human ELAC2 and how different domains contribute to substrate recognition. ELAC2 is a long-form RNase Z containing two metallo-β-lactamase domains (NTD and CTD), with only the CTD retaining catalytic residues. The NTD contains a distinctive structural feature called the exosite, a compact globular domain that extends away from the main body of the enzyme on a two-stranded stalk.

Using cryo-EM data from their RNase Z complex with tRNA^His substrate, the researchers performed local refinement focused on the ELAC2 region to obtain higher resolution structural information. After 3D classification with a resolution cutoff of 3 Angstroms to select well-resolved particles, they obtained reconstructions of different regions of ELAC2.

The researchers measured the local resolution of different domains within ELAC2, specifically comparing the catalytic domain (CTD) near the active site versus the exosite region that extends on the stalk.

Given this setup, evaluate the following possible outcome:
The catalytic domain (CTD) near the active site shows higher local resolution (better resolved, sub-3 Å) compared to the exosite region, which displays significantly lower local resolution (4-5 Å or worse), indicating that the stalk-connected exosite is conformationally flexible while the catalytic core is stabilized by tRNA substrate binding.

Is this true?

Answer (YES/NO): YES